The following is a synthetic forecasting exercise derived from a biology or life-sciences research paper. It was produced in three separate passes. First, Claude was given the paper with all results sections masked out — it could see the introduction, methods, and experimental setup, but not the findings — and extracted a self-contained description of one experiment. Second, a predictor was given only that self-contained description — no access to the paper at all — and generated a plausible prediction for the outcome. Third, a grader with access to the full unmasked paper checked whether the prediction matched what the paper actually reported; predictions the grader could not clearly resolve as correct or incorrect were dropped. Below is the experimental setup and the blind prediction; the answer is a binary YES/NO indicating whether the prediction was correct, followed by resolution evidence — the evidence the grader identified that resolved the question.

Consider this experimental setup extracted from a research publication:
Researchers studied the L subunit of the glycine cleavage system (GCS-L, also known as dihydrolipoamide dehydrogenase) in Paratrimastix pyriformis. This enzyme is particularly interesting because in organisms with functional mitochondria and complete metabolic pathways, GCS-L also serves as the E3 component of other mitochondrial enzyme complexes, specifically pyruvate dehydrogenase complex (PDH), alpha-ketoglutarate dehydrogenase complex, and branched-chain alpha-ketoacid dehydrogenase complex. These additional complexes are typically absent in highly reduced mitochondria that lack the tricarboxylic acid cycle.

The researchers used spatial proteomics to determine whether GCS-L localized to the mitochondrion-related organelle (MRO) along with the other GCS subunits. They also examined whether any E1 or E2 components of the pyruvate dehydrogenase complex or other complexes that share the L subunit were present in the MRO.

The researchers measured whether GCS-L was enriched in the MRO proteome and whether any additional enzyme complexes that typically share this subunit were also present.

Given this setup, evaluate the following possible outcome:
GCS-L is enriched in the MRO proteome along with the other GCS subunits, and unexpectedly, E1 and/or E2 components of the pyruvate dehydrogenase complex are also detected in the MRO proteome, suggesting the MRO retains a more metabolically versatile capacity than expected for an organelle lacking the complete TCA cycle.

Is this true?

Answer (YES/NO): NO